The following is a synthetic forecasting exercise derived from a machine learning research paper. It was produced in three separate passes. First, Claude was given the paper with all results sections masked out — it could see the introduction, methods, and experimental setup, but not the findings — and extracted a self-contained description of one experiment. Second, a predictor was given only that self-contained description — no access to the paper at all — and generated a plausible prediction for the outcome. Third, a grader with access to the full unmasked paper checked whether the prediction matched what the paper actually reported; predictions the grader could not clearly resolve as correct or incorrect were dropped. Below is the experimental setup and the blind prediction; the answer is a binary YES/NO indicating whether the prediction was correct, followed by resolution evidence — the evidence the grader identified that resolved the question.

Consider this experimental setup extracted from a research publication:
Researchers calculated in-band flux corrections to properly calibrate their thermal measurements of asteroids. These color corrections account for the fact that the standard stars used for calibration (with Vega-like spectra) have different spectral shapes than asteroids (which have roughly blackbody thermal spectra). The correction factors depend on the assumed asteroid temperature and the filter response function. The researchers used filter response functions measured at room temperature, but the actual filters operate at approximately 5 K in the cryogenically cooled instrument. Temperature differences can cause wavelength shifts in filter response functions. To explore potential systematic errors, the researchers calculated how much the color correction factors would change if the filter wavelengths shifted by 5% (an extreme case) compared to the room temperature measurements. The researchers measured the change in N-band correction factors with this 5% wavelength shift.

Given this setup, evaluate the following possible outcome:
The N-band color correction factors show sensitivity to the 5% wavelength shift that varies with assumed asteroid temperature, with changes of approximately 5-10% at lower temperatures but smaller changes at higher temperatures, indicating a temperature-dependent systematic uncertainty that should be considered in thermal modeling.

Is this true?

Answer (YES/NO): NO